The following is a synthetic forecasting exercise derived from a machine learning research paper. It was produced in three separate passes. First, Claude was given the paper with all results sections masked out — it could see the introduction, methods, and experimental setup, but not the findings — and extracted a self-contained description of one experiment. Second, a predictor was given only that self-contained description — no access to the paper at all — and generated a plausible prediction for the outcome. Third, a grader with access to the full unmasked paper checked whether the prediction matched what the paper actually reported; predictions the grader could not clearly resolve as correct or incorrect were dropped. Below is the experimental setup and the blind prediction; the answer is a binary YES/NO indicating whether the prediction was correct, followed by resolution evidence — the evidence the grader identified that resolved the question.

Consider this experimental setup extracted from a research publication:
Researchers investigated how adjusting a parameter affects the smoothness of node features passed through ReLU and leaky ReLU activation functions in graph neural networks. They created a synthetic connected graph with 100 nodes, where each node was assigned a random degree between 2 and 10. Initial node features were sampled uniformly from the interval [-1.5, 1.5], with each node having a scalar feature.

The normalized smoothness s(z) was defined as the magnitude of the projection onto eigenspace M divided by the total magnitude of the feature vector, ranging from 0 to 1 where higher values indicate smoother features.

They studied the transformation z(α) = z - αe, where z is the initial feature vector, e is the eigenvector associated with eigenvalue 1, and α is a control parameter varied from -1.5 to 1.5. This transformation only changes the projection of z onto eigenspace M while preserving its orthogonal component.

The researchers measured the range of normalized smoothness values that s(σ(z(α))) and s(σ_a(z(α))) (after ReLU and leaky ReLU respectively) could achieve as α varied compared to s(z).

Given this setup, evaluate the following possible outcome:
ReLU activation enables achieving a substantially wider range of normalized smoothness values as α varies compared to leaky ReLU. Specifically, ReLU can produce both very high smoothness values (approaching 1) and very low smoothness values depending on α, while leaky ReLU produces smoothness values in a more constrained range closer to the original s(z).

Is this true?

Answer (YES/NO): NO